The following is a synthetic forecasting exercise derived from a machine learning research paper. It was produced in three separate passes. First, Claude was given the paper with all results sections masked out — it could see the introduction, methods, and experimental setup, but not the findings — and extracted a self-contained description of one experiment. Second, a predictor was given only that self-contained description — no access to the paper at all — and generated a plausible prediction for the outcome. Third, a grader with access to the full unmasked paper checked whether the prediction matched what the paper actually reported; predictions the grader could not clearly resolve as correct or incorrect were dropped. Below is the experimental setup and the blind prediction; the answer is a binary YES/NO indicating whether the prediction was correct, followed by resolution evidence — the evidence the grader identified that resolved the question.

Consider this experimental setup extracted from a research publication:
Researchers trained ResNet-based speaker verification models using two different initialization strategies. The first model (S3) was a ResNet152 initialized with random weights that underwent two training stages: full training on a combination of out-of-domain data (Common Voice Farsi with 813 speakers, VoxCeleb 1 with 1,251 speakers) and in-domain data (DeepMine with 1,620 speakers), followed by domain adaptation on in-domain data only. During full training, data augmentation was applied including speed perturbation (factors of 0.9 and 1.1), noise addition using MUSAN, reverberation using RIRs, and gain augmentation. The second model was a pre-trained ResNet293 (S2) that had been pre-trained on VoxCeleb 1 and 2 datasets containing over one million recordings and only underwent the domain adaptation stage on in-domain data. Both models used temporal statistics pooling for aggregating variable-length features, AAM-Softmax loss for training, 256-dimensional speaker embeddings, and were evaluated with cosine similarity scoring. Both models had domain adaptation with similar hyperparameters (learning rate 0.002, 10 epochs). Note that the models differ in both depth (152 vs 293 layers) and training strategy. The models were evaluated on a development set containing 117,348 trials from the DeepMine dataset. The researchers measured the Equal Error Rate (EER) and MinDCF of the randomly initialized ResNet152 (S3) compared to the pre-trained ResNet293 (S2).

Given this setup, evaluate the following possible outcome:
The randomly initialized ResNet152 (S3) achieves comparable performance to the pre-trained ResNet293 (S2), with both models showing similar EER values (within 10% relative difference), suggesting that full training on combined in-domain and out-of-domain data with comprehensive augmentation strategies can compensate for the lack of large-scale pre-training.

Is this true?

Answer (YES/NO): NO